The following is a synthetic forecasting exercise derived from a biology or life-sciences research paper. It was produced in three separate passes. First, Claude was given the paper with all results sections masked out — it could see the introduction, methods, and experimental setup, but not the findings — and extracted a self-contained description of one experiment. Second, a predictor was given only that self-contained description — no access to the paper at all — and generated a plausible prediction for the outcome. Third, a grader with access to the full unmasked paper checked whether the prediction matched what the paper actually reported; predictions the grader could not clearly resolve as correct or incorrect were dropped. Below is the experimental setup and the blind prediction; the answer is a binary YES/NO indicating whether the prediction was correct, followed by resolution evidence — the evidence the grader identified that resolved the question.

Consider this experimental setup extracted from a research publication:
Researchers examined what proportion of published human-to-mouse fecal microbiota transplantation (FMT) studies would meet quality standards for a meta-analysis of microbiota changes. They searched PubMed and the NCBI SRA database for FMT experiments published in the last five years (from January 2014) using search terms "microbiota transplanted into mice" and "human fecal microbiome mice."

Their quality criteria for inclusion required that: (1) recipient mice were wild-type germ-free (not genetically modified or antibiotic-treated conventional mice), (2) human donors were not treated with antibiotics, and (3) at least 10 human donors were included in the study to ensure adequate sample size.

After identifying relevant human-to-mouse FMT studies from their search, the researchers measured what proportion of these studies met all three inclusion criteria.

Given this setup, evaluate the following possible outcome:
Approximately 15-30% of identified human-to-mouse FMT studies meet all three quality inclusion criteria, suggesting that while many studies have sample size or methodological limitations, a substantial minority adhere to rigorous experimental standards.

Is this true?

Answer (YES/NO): NO